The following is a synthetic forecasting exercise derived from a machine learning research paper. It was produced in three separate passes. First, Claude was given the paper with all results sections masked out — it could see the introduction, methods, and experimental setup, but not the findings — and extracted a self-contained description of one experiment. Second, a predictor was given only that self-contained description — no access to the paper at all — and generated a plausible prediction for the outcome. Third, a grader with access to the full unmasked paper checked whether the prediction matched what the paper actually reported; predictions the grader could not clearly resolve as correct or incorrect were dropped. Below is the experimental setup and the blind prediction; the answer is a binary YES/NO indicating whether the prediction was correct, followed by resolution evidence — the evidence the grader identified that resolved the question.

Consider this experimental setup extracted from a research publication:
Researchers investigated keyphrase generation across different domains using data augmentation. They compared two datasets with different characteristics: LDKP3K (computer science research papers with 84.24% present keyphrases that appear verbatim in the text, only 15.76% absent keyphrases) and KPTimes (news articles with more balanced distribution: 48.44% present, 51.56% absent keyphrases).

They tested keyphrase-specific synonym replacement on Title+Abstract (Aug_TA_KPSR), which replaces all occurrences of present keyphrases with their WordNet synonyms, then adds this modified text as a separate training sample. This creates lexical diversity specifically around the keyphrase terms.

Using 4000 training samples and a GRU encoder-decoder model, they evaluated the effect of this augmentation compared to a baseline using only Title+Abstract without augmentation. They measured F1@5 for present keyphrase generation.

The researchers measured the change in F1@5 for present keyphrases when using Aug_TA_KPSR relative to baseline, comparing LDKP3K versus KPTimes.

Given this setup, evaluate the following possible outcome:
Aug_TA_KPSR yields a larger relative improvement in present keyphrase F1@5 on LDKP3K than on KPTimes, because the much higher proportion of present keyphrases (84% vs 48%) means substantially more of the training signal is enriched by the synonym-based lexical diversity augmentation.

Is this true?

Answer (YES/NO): NO